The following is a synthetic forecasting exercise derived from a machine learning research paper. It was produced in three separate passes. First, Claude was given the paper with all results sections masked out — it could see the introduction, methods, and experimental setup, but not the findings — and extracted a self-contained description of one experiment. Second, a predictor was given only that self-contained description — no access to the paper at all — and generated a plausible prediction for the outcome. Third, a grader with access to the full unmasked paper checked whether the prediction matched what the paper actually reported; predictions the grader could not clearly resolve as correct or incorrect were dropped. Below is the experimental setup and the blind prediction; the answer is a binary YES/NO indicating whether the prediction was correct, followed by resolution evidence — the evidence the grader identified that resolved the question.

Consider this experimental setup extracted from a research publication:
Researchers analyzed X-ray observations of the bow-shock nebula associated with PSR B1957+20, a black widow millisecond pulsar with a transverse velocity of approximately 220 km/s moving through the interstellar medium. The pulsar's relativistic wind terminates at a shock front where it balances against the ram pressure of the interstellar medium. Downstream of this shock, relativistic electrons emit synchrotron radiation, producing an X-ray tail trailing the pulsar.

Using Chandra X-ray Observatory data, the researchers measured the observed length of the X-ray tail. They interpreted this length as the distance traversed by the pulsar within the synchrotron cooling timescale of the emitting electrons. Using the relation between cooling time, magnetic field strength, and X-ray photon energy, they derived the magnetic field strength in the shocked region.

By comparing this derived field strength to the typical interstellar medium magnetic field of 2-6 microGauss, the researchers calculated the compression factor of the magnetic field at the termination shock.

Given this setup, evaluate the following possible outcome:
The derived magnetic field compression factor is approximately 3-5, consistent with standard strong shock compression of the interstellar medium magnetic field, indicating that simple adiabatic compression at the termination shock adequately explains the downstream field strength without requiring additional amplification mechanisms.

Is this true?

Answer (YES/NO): YES